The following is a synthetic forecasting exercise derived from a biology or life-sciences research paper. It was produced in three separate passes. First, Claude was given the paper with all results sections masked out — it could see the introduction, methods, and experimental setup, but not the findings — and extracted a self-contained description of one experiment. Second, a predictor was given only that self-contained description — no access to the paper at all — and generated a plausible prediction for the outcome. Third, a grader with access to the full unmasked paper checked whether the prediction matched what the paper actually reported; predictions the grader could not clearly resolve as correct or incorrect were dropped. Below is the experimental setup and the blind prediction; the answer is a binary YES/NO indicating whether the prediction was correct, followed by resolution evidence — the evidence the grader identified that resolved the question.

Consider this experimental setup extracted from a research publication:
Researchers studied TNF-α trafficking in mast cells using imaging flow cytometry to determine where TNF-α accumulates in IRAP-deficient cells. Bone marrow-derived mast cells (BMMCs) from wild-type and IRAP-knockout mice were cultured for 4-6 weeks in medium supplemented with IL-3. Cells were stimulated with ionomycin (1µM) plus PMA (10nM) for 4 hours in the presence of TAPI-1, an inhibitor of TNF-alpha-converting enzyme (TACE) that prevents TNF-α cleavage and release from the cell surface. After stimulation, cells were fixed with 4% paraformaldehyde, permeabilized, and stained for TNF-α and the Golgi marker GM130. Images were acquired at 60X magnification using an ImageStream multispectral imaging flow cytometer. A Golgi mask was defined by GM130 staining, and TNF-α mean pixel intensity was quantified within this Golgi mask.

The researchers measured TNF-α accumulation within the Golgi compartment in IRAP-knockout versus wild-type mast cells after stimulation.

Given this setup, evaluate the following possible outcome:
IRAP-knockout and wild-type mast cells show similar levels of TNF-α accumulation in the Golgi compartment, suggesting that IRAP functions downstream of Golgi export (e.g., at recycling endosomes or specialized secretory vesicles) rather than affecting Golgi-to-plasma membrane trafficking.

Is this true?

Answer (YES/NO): NO